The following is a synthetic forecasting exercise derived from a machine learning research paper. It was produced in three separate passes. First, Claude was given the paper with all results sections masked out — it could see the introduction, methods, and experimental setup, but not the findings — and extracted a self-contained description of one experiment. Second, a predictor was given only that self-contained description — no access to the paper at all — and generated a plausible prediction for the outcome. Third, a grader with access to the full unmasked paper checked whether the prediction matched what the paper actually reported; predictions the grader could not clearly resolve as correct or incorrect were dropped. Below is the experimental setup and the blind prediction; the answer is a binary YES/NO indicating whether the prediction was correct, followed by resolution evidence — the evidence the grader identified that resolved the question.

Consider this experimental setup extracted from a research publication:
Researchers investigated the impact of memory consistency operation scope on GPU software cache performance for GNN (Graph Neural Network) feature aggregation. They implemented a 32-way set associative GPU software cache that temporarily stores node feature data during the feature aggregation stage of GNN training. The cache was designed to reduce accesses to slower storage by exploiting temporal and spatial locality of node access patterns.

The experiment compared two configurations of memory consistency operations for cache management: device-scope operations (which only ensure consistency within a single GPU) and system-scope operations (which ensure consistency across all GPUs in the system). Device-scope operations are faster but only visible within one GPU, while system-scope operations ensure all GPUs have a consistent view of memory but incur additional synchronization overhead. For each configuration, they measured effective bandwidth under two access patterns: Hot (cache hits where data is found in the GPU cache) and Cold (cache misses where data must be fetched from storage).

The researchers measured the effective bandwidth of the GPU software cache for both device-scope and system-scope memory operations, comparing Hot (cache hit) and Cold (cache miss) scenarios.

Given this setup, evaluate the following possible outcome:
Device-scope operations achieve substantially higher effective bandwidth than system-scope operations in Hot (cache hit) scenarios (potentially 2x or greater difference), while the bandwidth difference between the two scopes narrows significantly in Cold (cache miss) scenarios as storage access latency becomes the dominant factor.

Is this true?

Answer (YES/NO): YES